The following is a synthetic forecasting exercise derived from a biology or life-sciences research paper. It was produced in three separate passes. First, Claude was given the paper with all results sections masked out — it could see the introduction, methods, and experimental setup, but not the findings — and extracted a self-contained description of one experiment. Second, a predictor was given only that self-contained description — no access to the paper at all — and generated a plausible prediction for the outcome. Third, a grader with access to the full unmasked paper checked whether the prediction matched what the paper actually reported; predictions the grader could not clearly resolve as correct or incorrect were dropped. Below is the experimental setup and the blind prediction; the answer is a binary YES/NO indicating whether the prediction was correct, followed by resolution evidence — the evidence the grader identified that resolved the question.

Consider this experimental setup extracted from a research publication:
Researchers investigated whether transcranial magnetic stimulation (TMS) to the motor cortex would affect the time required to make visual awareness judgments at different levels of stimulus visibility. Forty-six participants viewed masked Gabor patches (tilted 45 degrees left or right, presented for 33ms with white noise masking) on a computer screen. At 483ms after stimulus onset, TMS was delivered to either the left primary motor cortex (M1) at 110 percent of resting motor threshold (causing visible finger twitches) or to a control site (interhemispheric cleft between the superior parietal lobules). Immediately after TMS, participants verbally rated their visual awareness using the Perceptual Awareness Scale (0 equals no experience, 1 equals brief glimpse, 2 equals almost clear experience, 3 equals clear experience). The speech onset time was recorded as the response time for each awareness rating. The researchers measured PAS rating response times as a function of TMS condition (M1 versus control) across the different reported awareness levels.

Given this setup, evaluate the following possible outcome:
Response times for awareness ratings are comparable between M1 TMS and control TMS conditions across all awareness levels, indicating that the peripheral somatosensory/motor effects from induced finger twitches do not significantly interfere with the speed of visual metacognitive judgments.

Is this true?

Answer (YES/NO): NO